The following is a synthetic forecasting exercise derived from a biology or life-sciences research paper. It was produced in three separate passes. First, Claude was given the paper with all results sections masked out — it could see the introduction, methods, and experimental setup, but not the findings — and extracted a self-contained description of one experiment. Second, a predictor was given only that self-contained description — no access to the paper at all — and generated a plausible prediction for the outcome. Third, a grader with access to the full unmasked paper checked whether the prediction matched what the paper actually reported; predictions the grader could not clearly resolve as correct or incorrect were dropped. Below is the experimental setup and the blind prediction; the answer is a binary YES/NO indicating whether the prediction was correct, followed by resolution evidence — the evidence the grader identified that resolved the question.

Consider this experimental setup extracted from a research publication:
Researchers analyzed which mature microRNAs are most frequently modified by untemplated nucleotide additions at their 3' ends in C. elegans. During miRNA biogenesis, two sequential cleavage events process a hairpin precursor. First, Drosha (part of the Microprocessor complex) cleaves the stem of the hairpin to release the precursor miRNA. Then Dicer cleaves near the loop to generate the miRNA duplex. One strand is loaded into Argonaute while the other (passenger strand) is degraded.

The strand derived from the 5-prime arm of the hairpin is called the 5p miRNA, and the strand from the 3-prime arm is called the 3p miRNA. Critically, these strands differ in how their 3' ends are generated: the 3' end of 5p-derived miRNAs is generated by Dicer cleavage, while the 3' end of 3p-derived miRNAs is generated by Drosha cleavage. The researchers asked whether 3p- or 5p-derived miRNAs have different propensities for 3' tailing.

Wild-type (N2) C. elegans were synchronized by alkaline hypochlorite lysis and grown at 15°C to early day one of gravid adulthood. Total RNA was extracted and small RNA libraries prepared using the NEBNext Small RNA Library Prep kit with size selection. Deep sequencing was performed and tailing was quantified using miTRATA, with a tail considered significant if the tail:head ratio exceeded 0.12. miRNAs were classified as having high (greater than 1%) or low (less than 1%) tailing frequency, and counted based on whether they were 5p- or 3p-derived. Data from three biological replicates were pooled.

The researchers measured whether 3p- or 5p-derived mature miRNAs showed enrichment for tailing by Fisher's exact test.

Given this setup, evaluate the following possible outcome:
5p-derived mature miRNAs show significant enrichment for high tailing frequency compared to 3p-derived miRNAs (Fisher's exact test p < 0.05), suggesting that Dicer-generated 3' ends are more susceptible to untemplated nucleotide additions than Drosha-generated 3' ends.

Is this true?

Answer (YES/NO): NO